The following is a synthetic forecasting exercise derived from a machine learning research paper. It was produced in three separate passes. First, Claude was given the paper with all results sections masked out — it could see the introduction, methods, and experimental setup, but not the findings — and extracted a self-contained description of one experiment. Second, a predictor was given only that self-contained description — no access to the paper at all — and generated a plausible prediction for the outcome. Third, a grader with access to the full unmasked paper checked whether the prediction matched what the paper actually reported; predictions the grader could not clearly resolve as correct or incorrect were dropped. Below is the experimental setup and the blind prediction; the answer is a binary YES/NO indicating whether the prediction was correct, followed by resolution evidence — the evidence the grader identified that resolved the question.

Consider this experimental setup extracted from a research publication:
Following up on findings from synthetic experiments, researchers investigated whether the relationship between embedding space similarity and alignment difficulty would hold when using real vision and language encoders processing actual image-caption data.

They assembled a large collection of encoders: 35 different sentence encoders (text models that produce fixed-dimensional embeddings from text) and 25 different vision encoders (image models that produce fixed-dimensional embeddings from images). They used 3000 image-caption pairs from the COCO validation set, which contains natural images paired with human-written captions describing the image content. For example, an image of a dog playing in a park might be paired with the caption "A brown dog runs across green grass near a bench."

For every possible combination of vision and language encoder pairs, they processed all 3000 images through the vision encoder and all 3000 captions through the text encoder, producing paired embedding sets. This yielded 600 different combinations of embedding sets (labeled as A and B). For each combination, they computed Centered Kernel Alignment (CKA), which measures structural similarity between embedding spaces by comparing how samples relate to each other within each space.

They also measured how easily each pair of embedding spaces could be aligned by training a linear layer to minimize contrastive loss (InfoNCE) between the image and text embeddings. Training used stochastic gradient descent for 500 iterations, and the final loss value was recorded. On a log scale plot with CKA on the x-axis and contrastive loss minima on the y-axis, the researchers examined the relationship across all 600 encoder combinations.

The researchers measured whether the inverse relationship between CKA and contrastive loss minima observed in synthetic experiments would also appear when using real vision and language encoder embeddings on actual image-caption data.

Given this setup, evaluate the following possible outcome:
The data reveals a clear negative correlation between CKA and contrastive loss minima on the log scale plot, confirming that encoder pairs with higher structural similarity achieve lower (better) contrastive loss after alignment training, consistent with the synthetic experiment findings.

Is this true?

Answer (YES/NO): YES